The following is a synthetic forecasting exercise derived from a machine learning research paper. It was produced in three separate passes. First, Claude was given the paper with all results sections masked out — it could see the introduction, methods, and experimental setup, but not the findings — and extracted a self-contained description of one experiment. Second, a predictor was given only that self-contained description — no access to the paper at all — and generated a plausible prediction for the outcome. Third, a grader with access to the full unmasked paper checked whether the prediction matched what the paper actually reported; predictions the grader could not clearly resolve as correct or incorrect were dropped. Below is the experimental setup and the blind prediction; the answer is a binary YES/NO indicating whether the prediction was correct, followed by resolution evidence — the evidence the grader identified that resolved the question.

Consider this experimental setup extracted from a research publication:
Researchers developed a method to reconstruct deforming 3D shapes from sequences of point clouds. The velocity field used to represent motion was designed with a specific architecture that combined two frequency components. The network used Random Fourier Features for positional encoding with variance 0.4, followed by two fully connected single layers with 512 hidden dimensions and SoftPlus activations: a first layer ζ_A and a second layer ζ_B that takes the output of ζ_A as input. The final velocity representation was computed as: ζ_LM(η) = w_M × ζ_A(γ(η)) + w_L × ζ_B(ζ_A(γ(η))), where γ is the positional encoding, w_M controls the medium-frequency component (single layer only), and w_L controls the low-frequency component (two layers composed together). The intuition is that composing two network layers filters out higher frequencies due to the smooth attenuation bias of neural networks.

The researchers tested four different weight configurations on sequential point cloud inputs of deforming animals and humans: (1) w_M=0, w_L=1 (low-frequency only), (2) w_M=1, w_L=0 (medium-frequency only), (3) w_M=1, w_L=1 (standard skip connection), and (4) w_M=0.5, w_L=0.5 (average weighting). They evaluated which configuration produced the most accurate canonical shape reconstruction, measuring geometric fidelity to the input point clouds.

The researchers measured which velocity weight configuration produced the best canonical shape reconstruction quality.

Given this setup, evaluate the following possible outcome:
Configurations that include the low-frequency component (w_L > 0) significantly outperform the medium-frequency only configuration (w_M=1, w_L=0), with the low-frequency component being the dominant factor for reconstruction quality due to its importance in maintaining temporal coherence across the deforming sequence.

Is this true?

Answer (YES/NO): NO